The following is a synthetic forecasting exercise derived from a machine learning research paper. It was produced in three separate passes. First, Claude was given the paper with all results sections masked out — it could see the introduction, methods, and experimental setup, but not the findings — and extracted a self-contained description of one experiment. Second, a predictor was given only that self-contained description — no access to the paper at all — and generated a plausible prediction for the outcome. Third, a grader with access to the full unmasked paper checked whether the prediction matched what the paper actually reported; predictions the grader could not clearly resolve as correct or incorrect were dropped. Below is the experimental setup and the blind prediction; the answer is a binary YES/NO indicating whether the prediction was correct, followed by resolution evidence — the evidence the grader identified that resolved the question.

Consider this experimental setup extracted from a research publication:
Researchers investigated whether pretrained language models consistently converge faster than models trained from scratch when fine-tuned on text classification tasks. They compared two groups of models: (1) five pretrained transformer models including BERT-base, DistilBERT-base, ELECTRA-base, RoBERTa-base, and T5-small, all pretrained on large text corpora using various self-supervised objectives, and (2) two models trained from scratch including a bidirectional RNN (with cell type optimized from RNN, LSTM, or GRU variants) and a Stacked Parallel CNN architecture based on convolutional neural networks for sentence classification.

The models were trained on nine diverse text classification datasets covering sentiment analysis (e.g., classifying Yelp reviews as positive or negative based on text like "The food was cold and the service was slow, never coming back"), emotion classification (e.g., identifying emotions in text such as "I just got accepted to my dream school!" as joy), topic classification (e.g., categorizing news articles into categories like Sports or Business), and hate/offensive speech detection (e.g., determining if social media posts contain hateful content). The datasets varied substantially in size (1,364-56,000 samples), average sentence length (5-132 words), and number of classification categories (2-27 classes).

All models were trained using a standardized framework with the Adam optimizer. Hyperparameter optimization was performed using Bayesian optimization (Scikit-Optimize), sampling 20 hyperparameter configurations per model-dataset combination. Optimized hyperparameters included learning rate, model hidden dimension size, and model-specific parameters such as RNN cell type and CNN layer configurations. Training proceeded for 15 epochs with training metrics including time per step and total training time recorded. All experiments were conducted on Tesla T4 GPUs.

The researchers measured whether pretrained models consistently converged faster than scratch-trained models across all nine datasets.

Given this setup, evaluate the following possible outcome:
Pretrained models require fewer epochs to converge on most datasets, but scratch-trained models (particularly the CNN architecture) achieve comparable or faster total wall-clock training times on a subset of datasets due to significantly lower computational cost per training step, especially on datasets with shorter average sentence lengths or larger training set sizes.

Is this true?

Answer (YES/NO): NO